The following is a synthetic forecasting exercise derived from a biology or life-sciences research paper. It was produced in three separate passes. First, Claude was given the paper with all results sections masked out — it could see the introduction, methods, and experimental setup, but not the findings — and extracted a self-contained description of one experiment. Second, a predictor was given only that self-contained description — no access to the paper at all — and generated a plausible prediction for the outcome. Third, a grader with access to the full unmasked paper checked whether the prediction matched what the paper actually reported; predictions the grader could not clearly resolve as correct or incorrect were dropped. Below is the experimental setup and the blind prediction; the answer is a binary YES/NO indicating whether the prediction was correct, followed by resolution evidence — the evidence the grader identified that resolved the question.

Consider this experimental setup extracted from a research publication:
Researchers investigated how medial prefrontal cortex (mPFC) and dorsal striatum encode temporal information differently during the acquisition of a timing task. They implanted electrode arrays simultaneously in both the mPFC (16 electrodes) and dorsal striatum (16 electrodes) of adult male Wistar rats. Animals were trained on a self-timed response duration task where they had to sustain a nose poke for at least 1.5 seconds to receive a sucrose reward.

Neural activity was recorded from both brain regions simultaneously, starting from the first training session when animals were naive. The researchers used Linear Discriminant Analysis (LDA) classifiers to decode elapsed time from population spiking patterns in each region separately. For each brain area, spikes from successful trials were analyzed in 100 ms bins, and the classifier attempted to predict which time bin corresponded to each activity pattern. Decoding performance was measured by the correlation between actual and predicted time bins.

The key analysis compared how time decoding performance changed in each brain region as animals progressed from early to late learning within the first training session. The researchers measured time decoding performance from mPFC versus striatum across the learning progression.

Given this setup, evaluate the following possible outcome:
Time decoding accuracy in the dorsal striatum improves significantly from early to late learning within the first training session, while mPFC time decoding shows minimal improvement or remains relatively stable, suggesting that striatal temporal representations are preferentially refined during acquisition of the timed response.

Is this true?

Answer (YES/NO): NO